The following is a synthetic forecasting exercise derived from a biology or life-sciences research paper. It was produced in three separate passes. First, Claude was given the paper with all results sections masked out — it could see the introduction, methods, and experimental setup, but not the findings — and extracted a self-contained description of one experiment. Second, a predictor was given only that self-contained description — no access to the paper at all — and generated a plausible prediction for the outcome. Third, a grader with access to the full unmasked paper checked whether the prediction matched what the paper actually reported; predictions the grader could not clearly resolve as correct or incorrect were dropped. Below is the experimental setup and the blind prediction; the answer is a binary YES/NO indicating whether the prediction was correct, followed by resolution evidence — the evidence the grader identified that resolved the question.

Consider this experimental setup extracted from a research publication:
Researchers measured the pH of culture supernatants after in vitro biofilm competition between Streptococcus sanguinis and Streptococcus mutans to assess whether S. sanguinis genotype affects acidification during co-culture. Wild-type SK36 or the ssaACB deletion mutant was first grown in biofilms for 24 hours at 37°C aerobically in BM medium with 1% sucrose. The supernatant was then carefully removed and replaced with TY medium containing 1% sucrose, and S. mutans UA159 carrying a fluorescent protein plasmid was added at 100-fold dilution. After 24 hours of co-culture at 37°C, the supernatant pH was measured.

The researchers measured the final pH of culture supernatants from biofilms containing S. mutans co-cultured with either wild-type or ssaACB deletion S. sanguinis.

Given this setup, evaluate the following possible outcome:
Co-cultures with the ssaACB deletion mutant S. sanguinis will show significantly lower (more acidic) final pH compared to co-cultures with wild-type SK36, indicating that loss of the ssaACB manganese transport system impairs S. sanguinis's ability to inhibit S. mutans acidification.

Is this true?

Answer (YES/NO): NO